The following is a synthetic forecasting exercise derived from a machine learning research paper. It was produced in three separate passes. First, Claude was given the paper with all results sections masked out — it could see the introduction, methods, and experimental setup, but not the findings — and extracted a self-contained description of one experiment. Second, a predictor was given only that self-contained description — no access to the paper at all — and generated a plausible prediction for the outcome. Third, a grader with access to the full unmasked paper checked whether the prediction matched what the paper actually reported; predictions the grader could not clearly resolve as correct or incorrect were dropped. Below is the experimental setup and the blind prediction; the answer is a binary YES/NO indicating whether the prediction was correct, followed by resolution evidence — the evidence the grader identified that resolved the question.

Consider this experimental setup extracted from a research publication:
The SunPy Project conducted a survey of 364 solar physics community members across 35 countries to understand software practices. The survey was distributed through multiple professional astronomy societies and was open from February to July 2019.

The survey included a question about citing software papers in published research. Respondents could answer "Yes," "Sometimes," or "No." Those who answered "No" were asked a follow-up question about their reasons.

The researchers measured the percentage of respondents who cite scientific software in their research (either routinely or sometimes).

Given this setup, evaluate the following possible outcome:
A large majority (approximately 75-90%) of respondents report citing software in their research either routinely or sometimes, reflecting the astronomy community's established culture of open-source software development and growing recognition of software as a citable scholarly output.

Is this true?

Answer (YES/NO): NO